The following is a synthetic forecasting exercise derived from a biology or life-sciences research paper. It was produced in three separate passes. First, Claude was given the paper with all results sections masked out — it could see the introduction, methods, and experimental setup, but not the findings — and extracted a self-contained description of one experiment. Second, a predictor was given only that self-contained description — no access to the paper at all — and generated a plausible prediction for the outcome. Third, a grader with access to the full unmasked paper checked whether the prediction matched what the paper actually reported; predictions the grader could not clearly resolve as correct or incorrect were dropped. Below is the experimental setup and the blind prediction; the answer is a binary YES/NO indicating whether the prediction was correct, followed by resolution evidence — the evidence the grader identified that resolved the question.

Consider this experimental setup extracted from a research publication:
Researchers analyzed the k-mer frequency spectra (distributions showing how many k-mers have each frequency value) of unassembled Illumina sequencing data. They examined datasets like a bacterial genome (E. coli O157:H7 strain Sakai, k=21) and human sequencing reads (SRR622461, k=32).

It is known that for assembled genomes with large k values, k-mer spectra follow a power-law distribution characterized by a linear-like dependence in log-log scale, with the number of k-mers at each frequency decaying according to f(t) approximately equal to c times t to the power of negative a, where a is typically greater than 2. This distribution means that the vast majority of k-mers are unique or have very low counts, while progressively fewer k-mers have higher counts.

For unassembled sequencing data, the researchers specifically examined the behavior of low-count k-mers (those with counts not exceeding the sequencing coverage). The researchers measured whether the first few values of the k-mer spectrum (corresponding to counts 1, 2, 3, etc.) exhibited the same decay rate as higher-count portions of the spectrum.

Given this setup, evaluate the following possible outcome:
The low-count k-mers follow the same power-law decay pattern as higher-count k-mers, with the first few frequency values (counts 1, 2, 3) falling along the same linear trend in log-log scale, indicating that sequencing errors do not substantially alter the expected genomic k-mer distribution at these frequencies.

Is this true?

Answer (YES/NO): NO